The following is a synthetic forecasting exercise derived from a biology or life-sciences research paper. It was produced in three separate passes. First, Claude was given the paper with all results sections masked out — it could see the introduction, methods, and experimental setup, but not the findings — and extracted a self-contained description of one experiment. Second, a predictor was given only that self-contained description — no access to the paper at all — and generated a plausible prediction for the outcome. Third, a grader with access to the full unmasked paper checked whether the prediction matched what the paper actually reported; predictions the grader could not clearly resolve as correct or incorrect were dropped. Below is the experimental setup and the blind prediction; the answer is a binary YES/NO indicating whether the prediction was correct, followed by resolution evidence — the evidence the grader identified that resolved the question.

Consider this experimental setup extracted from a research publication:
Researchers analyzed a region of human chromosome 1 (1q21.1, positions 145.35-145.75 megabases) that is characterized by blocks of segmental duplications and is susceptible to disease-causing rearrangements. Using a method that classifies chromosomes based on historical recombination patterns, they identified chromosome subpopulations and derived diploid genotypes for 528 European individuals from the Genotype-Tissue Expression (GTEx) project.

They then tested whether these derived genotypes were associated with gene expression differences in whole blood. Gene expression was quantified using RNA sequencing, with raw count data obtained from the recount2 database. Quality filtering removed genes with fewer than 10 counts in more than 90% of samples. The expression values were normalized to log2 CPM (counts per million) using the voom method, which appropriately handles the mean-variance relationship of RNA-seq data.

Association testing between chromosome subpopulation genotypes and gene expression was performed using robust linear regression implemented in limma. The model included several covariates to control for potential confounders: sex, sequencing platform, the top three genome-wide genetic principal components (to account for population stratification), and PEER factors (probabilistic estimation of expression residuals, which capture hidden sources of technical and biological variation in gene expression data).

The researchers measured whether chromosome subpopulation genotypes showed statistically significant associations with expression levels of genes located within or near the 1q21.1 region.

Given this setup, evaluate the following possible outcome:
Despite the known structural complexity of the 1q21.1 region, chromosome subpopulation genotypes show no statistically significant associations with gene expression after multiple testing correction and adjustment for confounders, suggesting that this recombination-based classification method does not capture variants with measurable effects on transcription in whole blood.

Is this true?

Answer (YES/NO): NO